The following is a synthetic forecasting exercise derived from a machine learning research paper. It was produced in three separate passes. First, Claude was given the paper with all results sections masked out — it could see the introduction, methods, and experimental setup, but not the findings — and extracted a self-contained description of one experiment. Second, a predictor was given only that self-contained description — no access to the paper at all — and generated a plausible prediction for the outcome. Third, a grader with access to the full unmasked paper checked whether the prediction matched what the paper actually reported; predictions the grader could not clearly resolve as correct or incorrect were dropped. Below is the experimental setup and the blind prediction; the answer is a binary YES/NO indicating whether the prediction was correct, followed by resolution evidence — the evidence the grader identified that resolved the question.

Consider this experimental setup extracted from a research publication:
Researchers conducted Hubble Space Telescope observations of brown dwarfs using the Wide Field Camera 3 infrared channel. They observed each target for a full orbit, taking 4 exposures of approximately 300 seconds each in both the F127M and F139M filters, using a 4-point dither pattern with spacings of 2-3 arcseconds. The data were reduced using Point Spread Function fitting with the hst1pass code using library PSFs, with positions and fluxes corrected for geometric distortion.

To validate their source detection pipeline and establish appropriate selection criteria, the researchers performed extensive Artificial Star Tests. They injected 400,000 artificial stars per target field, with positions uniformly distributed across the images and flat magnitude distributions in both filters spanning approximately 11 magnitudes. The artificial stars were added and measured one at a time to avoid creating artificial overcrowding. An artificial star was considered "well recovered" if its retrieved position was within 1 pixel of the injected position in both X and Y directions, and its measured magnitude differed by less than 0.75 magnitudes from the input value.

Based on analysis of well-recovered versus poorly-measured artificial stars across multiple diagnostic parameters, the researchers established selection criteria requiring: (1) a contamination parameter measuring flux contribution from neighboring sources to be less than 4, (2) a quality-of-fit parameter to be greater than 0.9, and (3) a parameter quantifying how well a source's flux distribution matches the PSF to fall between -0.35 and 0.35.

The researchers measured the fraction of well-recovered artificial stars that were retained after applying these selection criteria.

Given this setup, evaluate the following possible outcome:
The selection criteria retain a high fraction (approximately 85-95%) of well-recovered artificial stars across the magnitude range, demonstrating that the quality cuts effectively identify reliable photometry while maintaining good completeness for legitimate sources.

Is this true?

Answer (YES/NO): NO